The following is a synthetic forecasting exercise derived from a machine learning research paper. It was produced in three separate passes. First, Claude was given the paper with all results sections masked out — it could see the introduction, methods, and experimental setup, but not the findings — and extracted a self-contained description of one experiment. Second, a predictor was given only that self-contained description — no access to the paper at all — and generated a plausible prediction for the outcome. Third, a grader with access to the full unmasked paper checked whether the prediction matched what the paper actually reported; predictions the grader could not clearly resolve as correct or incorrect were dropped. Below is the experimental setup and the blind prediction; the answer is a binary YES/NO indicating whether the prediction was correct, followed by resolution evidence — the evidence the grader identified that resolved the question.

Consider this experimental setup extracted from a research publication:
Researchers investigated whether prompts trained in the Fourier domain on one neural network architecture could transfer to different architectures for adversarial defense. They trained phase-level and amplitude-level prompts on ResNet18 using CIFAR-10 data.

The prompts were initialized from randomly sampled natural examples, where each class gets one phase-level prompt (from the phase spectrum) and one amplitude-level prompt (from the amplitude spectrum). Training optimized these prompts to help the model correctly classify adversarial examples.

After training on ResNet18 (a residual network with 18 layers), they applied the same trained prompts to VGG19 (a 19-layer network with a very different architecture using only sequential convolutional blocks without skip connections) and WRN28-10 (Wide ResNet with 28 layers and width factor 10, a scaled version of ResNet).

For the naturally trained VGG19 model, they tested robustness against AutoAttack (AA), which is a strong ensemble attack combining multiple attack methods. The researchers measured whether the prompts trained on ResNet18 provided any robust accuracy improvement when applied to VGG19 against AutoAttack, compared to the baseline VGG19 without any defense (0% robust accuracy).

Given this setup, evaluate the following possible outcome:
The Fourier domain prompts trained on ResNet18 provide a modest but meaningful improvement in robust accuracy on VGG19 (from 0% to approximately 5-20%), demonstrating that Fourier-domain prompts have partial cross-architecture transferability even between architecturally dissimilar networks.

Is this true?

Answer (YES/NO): NO